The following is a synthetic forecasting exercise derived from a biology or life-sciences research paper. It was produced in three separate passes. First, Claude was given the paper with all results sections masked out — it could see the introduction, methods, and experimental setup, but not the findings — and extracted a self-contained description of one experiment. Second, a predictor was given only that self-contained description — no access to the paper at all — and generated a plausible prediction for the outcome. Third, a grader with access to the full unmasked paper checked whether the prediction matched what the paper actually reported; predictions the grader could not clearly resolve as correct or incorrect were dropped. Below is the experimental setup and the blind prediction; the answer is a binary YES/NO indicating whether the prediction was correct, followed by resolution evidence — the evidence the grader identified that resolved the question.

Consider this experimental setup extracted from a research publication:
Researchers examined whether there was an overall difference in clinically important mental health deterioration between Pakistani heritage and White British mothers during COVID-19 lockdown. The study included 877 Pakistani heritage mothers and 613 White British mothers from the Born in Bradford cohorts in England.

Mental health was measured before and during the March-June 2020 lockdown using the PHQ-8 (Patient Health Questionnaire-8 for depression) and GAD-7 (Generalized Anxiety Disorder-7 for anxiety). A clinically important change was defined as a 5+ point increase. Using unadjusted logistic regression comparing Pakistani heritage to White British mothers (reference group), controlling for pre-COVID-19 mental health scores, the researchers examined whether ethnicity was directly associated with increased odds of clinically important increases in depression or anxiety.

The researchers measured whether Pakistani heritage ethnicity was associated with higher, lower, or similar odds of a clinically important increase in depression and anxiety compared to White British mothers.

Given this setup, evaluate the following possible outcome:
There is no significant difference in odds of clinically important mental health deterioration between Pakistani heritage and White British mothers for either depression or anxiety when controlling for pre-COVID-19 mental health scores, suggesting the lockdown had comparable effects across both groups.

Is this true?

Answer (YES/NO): YES